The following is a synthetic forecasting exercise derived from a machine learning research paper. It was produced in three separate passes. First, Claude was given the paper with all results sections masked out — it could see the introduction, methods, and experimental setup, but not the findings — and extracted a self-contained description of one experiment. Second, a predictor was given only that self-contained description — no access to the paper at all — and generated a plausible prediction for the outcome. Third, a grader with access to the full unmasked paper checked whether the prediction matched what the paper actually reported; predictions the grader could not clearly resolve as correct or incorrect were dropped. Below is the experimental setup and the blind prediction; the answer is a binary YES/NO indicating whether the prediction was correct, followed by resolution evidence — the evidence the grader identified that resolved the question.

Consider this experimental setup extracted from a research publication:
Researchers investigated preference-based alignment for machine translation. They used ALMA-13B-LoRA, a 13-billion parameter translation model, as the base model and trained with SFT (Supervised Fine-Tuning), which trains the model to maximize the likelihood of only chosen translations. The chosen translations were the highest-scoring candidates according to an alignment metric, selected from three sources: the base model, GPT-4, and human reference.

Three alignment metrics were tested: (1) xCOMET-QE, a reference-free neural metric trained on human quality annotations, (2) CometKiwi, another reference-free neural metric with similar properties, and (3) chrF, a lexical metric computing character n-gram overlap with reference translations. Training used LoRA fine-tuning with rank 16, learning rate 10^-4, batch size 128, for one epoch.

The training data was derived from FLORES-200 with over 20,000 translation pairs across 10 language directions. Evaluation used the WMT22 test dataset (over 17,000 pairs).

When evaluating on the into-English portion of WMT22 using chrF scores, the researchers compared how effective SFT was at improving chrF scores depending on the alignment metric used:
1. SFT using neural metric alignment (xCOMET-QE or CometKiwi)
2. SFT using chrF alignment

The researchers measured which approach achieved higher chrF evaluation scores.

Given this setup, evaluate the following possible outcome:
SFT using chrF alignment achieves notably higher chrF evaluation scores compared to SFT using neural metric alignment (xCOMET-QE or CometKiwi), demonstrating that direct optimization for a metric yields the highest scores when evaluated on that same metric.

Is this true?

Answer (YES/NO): NO